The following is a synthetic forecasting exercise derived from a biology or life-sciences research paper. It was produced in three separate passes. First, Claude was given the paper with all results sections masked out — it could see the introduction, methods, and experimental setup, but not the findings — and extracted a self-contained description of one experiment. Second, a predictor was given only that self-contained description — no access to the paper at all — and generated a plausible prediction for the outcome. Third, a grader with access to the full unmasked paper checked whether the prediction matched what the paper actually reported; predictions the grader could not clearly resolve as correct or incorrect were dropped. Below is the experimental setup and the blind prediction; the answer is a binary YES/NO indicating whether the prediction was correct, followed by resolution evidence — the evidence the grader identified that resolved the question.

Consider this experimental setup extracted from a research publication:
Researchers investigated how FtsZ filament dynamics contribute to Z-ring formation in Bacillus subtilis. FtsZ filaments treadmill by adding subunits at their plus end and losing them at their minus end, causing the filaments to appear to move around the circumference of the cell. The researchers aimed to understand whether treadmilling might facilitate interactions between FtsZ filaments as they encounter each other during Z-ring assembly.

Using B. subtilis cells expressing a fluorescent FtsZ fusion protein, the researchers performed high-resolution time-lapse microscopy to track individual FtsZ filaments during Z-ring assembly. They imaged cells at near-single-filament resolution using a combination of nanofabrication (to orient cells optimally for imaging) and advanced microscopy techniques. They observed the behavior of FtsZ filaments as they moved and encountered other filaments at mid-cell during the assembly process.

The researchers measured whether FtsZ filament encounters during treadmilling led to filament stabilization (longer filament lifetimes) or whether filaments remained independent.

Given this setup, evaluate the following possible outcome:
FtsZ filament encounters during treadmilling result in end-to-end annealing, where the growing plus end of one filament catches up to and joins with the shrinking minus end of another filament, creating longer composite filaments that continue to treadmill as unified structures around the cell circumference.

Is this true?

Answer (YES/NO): NO